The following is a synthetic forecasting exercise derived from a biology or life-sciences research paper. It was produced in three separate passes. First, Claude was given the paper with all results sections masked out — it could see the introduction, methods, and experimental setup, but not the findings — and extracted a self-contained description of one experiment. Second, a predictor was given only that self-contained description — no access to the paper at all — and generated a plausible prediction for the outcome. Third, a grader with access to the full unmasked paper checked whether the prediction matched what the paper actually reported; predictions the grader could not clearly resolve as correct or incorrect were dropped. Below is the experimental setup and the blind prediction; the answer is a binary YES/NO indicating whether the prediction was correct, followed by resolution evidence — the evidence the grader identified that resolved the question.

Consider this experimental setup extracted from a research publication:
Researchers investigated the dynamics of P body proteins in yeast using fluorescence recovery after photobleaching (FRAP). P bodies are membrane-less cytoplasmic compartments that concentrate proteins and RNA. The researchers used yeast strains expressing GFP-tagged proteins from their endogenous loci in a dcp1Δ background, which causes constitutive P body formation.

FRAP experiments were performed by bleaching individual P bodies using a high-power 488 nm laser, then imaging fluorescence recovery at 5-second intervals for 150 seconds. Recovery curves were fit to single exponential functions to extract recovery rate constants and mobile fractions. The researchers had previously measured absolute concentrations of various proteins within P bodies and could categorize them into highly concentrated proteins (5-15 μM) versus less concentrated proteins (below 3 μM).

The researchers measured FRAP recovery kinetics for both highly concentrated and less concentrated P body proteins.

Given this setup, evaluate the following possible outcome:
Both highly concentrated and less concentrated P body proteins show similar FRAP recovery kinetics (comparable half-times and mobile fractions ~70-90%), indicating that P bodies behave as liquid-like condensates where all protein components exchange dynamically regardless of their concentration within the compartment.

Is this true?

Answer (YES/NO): NO